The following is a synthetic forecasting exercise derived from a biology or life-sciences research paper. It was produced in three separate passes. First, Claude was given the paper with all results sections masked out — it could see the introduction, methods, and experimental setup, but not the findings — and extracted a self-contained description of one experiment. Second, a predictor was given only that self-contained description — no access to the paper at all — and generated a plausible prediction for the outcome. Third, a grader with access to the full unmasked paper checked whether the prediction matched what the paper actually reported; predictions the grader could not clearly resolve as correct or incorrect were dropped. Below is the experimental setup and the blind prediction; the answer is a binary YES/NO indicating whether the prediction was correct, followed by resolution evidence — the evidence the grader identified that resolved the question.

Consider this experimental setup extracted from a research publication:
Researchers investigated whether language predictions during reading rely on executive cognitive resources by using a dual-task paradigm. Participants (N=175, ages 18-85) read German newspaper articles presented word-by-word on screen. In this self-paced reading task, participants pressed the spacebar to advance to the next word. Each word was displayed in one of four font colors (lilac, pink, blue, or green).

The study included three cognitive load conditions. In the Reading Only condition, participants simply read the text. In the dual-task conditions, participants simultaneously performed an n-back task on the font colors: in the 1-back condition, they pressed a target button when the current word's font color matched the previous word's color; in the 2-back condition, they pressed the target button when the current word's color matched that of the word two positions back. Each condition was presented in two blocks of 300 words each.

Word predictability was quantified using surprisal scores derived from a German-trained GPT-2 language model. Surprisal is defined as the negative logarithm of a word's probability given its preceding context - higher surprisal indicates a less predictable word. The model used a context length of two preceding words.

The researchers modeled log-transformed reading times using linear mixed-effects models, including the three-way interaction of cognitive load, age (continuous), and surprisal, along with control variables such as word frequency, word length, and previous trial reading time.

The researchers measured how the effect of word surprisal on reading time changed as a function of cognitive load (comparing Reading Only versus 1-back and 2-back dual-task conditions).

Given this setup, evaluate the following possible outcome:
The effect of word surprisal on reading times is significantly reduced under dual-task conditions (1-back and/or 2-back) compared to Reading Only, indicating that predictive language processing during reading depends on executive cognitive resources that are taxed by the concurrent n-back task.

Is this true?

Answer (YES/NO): YES